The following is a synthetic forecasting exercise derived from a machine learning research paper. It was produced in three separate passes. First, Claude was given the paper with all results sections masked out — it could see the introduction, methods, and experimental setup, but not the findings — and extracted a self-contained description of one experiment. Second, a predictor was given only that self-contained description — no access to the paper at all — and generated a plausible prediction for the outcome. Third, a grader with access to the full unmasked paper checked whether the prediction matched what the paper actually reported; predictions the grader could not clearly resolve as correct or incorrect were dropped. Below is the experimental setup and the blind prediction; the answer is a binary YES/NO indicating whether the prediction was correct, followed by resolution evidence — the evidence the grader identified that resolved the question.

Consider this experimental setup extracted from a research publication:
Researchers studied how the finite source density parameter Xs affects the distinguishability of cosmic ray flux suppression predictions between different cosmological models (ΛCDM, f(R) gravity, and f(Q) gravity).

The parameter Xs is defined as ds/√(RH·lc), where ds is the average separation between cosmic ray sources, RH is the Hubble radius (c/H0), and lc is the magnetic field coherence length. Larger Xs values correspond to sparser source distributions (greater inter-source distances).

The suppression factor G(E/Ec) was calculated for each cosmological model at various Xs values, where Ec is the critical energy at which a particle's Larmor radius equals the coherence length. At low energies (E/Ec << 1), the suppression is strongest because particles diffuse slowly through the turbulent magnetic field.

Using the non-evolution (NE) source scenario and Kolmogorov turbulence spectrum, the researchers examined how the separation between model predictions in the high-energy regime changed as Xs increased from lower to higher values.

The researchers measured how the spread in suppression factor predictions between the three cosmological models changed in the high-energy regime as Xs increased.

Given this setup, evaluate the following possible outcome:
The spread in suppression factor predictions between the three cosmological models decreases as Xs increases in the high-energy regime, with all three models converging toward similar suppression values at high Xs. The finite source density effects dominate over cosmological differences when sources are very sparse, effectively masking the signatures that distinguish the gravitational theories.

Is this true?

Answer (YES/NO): YES